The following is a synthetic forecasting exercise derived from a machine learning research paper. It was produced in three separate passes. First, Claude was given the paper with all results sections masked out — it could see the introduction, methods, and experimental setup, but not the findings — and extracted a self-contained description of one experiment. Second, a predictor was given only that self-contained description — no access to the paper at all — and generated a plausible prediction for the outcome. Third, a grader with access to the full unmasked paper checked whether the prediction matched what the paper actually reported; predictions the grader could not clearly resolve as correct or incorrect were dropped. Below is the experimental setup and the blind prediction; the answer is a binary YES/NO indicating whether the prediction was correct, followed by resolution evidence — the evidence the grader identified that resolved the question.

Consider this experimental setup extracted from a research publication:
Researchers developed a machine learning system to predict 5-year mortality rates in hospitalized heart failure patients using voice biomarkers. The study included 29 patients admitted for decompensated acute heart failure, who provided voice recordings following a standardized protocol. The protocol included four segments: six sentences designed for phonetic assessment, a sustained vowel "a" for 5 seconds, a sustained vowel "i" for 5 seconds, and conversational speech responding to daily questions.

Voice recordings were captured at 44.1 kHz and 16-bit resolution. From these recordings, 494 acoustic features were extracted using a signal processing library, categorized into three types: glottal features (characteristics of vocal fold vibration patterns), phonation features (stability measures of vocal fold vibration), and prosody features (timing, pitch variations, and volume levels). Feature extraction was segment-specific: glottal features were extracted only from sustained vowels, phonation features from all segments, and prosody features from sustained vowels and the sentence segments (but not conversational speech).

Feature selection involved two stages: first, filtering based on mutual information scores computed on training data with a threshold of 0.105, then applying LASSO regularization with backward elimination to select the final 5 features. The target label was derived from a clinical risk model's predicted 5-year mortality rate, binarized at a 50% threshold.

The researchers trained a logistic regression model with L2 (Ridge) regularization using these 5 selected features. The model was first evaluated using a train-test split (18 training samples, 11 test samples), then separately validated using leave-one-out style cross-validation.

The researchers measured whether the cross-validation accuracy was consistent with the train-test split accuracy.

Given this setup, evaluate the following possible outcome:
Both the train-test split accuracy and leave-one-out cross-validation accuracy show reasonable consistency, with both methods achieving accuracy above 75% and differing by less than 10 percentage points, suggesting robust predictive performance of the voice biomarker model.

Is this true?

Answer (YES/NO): YES